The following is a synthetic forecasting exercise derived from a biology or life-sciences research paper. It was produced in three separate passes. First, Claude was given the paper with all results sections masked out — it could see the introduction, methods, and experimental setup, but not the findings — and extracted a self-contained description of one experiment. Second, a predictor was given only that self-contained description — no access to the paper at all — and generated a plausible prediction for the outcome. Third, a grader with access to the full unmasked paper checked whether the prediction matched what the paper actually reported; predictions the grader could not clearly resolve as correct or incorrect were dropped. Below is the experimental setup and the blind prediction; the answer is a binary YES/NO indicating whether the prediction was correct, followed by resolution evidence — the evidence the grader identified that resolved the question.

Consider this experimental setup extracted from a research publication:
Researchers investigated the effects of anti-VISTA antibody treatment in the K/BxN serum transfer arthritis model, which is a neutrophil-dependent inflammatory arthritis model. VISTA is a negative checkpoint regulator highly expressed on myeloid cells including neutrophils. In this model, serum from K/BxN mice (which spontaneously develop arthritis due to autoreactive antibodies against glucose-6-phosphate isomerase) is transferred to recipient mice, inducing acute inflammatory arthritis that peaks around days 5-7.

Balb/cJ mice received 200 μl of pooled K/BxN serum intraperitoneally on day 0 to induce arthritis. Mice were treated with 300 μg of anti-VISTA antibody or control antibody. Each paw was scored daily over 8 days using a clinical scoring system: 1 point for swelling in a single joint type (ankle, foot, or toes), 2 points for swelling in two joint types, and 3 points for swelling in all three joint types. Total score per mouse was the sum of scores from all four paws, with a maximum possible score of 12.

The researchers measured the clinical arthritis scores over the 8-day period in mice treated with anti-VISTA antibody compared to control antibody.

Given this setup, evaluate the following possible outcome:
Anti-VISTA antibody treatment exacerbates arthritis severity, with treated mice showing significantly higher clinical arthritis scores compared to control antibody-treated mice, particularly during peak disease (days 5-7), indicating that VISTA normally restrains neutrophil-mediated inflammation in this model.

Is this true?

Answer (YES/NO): NO